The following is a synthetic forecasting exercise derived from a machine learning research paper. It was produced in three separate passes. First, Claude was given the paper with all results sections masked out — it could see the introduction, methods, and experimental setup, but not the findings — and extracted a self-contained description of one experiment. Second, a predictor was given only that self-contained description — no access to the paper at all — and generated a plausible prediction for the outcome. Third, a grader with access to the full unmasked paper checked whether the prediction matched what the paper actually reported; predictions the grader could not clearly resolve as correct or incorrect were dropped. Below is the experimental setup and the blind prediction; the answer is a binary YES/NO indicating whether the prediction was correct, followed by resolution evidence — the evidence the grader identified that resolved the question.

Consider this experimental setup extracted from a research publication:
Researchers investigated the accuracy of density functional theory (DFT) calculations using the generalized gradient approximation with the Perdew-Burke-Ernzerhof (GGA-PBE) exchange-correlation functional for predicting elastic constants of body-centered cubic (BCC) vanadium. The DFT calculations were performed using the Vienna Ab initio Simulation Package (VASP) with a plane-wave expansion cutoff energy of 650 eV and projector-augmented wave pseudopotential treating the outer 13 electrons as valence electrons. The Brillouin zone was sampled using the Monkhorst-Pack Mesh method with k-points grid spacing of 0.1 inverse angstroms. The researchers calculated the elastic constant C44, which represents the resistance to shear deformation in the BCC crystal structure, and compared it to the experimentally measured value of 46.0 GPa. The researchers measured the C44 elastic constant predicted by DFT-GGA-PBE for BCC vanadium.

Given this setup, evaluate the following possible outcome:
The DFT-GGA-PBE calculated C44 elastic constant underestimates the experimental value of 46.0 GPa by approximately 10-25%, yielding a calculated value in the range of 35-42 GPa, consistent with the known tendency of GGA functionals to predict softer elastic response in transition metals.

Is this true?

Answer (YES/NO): NO